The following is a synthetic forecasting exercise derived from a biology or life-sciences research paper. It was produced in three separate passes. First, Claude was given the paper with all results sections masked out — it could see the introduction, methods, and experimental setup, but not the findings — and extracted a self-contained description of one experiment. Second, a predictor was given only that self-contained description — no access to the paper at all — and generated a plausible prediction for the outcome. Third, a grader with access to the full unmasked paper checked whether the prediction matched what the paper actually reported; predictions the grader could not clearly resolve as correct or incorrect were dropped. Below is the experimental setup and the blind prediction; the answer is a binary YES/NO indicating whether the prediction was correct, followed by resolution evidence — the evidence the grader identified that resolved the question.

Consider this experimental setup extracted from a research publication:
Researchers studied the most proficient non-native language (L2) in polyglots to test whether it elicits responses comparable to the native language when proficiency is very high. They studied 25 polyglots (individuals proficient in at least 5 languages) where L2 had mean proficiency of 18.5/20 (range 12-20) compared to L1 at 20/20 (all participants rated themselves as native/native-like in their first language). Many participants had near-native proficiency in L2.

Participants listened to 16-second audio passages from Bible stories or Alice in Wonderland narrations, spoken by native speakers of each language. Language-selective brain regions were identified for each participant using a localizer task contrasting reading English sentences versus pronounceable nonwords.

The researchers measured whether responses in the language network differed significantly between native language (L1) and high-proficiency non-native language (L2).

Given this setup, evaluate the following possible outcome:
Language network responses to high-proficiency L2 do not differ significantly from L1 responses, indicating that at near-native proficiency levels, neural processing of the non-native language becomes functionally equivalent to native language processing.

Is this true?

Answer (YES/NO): NO